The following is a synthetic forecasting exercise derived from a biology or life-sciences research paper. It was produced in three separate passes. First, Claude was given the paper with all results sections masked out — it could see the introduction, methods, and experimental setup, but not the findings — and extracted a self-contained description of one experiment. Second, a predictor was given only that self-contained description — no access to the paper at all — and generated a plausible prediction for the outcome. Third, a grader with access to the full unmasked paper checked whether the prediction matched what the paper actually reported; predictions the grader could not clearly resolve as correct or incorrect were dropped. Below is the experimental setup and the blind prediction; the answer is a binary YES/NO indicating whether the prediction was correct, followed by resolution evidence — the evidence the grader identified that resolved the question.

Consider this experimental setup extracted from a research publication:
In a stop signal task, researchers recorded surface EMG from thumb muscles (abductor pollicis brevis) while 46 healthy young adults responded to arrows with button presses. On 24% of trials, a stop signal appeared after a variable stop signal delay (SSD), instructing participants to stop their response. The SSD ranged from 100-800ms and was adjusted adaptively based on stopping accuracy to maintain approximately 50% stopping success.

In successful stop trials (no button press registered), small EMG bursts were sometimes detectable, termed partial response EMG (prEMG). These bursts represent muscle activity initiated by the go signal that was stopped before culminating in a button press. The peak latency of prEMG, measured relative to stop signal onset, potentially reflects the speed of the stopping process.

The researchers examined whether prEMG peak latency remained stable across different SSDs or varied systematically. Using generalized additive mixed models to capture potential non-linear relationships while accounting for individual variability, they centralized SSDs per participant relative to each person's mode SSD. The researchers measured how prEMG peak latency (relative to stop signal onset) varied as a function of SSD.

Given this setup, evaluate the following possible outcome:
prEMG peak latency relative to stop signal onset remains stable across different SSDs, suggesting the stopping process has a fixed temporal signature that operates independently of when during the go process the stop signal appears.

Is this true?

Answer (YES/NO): NO